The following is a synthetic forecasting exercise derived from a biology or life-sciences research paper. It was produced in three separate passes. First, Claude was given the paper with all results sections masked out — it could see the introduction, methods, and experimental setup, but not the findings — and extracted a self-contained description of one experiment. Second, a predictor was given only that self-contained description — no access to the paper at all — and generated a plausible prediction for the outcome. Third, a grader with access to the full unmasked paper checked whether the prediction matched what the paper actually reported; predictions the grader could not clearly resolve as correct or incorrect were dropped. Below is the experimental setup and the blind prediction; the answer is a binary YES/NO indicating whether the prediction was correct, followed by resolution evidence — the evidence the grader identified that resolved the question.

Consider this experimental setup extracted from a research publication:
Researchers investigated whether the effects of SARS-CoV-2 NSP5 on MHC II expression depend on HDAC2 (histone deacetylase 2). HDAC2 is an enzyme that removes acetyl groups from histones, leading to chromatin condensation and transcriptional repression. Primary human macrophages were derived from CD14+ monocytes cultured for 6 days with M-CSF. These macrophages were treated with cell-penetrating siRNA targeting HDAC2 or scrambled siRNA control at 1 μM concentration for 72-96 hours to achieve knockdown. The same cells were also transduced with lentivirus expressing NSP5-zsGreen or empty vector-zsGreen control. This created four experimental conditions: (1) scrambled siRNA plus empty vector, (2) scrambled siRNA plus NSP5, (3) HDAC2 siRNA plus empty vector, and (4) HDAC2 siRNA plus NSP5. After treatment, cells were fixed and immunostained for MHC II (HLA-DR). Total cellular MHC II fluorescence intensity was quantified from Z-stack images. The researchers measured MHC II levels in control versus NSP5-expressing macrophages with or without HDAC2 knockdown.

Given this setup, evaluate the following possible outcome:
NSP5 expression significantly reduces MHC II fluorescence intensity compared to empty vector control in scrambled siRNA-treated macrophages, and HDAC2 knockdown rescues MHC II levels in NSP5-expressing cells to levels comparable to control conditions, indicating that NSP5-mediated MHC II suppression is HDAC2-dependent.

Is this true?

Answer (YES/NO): YES